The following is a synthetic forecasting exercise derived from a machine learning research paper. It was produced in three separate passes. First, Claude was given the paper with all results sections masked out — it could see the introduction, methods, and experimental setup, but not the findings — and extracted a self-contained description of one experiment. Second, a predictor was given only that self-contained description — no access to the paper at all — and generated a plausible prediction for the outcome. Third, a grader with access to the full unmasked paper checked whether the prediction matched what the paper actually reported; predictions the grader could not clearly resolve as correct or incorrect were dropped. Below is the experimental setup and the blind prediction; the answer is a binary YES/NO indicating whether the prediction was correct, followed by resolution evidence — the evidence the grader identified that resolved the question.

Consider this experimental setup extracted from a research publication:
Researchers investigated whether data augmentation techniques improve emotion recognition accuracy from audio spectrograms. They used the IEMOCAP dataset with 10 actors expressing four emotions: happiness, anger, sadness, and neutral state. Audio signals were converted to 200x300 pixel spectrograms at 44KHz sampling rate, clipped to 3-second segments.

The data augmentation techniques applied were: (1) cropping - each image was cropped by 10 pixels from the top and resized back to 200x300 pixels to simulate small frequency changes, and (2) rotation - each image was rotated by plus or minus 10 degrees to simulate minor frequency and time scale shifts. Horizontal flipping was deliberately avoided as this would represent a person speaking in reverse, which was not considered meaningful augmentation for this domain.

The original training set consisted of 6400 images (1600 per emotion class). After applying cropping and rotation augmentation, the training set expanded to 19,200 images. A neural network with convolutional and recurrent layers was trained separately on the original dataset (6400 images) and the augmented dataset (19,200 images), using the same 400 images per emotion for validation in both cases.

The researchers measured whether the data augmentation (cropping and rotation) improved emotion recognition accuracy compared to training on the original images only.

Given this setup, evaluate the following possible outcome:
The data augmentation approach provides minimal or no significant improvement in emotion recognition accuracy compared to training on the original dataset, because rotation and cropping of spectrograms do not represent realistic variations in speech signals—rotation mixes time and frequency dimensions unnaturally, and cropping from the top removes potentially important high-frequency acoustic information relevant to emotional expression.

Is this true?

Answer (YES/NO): YES